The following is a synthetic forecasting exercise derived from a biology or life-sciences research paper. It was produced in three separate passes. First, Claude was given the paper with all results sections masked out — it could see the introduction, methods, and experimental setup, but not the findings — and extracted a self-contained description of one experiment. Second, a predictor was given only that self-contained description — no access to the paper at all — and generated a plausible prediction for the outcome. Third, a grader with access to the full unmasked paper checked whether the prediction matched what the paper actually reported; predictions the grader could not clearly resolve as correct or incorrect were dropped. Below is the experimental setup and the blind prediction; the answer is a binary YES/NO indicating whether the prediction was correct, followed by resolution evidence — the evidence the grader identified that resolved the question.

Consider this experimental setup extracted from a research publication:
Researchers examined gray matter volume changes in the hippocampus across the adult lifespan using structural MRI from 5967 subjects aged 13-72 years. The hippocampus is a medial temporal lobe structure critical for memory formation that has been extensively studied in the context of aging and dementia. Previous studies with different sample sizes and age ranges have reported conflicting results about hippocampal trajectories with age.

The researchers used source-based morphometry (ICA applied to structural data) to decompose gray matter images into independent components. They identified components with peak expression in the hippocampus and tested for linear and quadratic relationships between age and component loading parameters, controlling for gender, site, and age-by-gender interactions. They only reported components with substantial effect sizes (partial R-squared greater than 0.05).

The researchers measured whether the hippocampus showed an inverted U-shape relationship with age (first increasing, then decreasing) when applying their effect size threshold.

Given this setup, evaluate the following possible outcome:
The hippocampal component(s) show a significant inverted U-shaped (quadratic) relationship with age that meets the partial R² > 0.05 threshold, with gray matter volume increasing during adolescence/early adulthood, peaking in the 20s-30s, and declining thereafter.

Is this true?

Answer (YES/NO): NO